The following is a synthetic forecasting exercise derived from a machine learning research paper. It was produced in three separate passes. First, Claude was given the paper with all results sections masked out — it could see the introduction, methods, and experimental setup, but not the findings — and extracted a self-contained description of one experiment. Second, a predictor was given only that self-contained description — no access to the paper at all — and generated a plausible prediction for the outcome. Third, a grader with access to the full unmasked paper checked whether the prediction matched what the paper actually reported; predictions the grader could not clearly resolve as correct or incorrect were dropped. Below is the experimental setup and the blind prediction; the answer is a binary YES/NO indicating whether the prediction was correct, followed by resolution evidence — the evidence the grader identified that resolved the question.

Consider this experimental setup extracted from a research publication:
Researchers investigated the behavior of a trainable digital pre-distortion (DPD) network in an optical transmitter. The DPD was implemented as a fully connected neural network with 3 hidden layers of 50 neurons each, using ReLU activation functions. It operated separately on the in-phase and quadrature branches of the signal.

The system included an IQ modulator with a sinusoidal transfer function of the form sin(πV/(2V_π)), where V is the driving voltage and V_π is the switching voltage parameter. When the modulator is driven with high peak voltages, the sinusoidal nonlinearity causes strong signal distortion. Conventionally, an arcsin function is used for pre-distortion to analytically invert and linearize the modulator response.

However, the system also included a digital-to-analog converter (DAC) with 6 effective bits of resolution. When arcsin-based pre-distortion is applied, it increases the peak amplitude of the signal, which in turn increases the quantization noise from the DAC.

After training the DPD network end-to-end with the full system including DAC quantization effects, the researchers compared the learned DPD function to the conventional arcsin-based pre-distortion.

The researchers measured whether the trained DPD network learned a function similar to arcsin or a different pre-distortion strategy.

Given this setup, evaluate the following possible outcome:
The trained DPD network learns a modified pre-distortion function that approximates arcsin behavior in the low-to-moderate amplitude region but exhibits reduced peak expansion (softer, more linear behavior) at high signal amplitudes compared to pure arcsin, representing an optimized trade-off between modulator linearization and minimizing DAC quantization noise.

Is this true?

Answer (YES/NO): YES